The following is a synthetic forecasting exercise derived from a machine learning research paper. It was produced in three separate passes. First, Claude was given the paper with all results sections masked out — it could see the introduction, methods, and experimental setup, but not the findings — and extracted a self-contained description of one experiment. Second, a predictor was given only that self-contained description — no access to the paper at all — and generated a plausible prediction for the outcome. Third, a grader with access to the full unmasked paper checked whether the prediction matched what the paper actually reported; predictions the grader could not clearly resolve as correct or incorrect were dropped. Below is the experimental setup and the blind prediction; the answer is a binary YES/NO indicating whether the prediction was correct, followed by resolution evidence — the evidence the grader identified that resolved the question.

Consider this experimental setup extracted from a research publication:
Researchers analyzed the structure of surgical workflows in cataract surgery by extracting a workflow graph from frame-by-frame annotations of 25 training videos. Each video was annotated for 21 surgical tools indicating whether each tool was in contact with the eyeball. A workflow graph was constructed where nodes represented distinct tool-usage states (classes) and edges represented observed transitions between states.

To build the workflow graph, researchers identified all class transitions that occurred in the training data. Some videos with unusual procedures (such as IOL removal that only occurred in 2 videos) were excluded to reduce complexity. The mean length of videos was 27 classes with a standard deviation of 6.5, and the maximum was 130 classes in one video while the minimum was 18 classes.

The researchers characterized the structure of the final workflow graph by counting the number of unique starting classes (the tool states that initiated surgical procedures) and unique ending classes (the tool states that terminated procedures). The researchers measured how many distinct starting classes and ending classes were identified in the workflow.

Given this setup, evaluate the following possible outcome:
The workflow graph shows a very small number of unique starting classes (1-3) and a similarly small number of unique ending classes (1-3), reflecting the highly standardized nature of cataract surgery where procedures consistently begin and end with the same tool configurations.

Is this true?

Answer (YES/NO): NO